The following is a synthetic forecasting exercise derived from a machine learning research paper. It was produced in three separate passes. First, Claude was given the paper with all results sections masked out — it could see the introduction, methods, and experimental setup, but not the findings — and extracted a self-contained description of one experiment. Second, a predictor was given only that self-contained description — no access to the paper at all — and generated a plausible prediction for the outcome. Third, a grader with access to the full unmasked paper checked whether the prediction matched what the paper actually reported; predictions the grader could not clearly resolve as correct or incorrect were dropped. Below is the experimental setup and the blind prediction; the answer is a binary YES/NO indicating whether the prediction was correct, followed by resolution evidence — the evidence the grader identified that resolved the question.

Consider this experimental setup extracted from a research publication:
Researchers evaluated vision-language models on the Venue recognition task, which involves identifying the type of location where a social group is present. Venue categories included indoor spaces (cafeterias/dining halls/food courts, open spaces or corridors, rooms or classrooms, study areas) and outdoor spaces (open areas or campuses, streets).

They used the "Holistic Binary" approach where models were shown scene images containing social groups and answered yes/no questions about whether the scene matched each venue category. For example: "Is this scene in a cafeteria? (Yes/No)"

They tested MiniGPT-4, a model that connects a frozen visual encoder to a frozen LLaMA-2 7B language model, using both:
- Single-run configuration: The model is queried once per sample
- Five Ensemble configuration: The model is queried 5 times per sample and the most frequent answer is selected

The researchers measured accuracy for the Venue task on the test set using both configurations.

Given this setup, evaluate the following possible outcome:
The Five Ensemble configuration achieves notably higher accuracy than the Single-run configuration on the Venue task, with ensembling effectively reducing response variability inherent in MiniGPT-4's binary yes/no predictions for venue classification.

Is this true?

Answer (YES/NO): YES